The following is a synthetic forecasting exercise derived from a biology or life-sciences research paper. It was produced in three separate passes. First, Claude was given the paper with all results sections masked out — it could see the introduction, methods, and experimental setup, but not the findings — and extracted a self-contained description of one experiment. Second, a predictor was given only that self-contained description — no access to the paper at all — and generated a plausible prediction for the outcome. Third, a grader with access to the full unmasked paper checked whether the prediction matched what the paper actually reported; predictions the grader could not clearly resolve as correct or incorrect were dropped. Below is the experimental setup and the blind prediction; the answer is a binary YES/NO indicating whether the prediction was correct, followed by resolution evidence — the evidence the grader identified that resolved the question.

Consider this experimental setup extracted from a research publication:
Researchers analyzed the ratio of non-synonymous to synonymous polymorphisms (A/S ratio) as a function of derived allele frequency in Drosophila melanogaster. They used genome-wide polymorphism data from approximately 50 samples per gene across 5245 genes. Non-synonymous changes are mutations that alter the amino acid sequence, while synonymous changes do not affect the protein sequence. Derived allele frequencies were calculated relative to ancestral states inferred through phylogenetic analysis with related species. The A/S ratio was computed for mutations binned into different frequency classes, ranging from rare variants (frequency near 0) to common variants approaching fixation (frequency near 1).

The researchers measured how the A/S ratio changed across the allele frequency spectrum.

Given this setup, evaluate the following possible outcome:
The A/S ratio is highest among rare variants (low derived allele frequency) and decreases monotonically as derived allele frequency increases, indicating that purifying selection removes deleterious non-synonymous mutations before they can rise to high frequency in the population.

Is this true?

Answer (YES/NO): NO